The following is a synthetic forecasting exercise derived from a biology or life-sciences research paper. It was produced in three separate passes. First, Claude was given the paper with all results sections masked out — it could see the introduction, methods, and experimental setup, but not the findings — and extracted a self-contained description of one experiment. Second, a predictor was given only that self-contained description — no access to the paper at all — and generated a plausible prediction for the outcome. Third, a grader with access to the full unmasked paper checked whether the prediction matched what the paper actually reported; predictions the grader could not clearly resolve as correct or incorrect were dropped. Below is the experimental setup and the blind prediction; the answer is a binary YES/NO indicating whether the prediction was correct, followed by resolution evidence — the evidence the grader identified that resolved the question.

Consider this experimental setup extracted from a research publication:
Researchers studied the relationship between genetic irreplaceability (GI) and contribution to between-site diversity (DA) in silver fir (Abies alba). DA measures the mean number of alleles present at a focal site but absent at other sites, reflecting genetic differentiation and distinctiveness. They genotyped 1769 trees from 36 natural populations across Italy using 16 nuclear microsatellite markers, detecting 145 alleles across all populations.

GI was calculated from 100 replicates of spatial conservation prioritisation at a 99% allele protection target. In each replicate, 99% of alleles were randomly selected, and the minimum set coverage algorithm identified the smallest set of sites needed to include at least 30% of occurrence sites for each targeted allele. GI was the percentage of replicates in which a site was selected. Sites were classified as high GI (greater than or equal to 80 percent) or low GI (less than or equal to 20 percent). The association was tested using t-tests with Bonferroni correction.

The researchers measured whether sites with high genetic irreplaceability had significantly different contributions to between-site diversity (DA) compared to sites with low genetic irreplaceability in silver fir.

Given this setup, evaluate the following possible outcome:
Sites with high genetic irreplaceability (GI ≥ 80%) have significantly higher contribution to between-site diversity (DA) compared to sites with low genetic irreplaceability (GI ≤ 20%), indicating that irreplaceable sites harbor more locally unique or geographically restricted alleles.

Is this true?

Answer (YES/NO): YES